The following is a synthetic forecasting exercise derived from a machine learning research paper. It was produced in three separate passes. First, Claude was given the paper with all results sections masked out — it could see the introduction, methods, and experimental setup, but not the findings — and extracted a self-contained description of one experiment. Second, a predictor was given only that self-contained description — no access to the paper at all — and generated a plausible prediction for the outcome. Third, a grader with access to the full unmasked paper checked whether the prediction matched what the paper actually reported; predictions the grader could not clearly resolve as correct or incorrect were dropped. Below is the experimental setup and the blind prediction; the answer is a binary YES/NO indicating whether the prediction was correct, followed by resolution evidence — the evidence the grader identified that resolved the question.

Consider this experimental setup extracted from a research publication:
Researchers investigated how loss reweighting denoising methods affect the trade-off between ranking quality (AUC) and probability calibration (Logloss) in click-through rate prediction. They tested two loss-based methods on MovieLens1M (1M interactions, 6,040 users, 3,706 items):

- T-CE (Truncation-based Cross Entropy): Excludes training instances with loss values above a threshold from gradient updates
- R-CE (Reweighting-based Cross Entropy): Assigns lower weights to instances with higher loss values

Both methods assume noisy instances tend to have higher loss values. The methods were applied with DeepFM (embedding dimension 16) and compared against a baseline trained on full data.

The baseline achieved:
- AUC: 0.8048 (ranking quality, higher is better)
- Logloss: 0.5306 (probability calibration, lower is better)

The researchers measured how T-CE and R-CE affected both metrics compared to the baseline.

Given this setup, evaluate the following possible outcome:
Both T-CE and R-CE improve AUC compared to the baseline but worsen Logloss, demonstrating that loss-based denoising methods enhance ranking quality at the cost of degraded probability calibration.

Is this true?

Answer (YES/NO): NO